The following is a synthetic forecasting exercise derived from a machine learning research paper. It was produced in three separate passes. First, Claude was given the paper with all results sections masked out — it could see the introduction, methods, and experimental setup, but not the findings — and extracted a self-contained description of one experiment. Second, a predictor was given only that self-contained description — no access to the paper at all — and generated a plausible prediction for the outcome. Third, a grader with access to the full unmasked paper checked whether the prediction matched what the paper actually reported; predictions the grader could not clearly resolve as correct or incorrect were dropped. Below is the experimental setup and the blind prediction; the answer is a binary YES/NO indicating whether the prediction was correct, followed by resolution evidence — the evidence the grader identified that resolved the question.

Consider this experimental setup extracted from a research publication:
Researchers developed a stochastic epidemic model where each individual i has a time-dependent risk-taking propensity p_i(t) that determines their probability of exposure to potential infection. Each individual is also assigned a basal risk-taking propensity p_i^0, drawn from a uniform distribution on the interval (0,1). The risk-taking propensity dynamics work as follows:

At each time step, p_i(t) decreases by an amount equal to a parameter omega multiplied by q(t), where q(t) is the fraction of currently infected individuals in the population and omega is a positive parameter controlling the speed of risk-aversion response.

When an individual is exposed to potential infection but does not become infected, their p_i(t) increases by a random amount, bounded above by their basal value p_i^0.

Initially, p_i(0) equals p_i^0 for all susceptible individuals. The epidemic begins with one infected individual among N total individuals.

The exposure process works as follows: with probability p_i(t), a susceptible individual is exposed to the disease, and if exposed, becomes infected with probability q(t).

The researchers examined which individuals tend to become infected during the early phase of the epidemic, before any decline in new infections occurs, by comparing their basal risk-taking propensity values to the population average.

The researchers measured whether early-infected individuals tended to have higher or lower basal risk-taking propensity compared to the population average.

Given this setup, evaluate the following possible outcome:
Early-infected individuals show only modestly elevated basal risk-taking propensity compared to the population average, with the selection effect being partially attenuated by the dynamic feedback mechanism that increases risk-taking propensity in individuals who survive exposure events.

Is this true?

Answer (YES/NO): NO